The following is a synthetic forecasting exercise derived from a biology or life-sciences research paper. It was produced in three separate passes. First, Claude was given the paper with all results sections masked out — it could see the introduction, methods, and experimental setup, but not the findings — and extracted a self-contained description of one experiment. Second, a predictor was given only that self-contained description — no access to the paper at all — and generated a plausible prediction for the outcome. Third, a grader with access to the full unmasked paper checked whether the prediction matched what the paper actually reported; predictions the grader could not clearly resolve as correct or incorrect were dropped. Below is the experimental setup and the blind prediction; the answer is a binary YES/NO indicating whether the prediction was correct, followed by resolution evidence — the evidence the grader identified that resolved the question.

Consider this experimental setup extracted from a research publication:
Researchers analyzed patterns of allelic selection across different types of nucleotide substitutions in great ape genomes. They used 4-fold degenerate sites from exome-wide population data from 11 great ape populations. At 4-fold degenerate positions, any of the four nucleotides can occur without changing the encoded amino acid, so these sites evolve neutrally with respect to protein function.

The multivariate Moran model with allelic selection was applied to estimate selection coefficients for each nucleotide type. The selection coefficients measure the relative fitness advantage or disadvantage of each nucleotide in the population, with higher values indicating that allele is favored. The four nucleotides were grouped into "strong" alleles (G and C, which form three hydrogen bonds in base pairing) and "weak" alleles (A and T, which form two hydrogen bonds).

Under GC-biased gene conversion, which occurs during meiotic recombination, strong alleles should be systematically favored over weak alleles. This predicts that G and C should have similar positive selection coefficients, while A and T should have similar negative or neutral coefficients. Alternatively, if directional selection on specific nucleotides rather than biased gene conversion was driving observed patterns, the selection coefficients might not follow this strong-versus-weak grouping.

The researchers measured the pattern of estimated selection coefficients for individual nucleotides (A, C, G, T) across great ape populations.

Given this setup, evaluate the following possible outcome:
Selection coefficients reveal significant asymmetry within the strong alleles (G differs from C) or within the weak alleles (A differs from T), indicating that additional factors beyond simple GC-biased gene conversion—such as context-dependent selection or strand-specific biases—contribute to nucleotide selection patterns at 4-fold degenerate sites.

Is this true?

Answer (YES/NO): NO